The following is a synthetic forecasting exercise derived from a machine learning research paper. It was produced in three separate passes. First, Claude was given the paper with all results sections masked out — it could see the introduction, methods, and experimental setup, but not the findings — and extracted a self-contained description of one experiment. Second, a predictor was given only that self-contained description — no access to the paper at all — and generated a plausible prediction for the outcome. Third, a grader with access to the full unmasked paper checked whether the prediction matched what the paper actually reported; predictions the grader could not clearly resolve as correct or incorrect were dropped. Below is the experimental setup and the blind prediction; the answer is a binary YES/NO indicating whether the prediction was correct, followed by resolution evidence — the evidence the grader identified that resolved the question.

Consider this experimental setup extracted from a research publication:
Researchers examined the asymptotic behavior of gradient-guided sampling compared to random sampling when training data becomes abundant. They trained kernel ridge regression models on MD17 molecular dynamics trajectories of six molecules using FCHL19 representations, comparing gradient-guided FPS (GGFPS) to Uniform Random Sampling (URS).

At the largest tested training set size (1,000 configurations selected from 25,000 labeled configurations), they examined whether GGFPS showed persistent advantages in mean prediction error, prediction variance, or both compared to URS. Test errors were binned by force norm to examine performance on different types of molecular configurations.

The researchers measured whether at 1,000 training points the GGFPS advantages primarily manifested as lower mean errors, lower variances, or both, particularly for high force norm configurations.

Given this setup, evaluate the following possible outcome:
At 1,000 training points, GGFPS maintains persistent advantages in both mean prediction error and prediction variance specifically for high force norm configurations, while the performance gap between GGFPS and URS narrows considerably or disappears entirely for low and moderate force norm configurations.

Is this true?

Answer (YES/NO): NO